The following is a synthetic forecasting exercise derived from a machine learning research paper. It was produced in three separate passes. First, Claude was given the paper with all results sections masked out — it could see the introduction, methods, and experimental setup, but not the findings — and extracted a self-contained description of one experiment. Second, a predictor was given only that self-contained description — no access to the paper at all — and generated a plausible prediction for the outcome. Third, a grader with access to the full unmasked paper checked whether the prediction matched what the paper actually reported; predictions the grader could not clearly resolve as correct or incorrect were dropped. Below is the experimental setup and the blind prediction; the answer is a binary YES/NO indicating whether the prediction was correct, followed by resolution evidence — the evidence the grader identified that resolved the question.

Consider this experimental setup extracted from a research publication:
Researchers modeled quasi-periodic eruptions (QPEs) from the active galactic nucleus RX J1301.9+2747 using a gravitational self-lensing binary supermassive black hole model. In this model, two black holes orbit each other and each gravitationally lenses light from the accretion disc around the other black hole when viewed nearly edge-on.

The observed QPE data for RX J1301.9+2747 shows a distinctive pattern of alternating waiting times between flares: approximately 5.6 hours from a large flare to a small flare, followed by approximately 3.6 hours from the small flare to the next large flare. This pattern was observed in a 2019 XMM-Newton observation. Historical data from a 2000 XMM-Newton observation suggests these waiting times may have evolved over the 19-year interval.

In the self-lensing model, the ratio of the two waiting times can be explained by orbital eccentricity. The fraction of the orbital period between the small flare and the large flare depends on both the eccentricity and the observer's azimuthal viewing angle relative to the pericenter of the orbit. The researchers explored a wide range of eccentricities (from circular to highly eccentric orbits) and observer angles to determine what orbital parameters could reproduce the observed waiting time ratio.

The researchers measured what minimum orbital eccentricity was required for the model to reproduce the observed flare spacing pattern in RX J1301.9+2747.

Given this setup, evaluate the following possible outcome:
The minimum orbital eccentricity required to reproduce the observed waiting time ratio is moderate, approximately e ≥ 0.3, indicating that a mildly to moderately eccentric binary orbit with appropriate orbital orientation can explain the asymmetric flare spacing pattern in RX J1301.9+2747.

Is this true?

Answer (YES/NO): NO